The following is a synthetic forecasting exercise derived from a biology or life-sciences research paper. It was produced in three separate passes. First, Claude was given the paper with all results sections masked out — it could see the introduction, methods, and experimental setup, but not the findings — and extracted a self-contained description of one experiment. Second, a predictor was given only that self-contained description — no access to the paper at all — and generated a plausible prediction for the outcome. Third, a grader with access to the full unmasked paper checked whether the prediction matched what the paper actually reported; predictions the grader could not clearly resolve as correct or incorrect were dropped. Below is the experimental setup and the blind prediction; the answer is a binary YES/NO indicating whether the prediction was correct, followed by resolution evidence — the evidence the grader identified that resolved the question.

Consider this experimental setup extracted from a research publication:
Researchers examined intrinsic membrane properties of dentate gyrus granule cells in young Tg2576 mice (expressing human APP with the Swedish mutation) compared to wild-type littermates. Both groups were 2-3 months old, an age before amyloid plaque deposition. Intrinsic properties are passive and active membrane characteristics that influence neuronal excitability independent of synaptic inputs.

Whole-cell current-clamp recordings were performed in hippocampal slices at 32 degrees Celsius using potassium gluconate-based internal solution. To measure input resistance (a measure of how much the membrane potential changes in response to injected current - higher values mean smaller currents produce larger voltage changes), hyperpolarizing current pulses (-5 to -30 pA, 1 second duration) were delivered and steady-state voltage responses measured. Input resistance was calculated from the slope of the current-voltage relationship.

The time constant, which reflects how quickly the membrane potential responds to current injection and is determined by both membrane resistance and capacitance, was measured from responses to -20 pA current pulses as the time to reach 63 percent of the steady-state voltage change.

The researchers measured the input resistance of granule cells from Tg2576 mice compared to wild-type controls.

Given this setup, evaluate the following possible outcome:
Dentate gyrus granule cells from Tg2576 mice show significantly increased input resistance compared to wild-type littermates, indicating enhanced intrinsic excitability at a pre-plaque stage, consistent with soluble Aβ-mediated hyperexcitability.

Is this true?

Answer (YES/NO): NO